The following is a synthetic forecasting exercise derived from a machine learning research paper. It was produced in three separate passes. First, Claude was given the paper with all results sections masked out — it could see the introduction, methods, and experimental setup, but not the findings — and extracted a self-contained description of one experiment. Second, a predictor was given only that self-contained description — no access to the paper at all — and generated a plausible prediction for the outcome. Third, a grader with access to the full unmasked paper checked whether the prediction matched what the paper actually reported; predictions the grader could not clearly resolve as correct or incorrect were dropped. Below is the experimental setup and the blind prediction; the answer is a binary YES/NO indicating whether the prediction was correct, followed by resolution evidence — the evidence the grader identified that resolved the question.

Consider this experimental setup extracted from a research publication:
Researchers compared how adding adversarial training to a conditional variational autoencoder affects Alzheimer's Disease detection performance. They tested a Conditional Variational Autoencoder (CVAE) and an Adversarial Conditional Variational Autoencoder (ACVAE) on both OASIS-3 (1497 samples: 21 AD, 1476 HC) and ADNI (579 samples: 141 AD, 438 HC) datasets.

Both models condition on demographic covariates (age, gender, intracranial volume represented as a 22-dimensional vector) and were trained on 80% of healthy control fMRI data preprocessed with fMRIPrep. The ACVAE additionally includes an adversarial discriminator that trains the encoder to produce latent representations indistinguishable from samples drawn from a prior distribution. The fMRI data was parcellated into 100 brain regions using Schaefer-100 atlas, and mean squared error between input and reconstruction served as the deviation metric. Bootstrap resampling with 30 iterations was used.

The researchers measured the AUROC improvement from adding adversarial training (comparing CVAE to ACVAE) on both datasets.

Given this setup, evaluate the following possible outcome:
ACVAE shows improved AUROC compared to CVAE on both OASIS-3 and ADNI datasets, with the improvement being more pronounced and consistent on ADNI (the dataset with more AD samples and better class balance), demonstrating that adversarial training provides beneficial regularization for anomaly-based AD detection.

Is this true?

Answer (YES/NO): YES